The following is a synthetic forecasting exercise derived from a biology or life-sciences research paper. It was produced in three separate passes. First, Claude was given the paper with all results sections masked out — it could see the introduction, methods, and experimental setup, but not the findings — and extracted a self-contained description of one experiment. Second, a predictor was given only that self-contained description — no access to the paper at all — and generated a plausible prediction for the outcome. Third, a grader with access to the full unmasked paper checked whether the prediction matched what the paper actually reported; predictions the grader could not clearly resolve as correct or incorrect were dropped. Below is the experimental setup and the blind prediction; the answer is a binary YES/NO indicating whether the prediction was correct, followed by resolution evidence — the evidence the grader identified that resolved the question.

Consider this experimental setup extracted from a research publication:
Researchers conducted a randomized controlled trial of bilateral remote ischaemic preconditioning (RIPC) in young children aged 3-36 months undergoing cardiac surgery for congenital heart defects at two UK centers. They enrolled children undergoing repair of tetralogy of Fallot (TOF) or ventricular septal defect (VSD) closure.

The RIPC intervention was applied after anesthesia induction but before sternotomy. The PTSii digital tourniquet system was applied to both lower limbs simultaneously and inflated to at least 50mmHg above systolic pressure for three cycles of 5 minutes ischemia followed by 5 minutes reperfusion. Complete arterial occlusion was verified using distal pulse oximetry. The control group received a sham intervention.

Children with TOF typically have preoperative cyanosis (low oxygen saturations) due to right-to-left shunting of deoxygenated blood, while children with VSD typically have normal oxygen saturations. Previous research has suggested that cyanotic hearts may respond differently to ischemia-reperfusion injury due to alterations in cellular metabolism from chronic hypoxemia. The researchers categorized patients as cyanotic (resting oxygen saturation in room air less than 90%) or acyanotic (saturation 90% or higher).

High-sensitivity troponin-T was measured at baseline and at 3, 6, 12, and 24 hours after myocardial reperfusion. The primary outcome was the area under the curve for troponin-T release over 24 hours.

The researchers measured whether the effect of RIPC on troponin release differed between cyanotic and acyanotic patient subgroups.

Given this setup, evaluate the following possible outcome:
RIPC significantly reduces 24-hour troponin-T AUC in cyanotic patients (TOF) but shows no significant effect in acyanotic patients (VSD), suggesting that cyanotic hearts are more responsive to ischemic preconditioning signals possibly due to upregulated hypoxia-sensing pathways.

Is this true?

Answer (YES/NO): NO